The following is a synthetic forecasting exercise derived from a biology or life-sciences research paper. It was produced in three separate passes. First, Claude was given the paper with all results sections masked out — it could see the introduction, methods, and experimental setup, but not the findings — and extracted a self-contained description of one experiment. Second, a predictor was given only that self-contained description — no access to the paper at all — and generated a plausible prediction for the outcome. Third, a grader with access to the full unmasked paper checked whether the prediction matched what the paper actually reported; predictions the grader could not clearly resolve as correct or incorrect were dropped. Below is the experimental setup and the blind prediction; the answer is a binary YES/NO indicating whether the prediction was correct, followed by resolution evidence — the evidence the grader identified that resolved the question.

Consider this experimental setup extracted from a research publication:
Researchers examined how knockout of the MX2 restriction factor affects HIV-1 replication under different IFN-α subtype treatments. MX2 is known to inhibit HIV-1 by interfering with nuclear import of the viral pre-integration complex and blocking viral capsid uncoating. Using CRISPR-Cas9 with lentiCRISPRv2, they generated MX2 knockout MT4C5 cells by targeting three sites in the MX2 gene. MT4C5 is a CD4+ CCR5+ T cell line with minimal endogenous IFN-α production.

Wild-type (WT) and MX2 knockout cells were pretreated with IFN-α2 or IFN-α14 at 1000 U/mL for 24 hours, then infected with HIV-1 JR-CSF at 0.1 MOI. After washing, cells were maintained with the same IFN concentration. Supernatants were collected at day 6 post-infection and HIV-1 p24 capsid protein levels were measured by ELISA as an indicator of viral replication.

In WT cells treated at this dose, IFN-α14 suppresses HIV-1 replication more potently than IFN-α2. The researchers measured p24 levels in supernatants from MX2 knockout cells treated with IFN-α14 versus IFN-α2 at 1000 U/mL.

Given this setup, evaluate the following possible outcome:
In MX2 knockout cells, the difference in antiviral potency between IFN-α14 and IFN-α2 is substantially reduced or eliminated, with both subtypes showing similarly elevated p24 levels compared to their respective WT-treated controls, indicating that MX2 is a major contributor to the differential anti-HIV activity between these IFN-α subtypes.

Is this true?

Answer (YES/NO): NO